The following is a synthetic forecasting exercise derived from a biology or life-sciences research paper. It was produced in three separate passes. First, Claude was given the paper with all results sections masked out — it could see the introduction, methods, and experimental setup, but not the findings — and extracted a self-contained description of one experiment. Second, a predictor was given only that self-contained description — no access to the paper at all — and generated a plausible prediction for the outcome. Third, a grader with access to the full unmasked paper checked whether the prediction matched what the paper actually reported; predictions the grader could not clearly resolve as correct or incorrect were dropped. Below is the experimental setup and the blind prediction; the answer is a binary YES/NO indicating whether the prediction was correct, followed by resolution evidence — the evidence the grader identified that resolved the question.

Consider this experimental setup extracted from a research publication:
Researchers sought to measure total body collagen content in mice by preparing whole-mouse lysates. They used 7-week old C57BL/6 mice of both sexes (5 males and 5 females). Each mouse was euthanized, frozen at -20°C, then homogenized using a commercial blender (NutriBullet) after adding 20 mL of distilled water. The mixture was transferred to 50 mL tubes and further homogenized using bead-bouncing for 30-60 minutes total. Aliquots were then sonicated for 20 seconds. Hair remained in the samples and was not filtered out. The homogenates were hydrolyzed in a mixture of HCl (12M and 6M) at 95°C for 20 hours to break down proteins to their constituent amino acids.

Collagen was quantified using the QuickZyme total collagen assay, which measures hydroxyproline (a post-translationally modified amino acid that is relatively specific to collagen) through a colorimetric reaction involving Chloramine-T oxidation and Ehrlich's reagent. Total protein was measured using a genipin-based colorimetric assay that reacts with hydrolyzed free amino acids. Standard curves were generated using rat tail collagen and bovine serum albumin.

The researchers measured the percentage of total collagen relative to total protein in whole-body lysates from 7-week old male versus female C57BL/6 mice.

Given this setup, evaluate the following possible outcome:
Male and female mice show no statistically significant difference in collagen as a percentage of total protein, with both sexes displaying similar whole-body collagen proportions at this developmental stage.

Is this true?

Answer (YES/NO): NO